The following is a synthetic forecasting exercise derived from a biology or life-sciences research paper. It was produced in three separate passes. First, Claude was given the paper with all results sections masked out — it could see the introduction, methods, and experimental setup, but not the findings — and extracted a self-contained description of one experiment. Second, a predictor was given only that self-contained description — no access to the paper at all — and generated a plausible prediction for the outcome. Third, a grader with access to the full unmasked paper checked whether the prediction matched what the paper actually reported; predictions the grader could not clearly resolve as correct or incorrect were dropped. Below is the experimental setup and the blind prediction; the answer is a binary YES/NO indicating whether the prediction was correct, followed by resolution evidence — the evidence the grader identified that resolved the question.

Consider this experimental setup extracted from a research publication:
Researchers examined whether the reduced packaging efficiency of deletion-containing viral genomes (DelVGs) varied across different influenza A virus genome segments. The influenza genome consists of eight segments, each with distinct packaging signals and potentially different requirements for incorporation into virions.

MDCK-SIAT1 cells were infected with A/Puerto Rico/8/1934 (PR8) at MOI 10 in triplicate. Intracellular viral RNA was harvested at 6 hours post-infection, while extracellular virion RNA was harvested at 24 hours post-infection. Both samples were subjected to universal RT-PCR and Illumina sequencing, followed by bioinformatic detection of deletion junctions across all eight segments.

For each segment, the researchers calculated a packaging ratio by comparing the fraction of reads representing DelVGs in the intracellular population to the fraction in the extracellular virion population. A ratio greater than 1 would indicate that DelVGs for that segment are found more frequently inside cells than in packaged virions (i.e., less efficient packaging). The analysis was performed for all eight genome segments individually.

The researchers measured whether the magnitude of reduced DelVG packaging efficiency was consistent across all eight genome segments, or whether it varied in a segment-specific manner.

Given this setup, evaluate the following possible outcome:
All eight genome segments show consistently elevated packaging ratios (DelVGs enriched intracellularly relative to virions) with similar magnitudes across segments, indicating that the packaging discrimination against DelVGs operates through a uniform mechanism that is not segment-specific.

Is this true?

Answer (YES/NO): NO